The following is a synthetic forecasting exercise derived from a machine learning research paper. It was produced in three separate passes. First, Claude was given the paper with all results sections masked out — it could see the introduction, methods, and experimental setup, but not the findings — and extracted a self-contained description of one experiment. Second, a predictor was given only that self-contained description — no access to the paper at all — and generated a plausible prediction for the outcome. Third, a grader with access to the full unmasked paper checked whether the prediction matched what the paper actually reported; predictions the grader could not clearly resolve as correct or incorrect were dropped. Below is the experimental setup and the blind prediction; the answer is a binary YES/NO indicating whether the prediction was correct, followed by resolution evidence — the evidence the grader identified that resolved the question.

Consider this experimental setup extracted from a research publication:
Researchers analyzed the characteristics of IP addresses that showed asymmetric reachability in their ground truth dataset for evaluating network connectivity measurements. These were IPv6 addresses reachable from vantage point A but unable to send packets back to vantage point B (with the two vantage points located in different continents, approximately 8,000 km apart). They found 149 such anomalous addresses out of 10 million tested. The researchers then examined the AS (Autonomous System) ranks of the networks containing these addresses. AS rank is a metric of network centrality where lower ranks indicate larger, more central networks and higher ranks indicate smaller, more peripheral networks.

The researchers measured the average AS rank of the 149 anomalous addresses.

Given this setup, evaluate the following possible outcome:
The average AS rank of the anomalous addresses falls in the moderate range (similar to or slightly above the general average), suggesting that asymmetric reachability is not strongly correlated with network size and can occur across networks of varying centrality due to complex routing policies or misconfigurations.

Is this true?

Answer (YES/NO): NO